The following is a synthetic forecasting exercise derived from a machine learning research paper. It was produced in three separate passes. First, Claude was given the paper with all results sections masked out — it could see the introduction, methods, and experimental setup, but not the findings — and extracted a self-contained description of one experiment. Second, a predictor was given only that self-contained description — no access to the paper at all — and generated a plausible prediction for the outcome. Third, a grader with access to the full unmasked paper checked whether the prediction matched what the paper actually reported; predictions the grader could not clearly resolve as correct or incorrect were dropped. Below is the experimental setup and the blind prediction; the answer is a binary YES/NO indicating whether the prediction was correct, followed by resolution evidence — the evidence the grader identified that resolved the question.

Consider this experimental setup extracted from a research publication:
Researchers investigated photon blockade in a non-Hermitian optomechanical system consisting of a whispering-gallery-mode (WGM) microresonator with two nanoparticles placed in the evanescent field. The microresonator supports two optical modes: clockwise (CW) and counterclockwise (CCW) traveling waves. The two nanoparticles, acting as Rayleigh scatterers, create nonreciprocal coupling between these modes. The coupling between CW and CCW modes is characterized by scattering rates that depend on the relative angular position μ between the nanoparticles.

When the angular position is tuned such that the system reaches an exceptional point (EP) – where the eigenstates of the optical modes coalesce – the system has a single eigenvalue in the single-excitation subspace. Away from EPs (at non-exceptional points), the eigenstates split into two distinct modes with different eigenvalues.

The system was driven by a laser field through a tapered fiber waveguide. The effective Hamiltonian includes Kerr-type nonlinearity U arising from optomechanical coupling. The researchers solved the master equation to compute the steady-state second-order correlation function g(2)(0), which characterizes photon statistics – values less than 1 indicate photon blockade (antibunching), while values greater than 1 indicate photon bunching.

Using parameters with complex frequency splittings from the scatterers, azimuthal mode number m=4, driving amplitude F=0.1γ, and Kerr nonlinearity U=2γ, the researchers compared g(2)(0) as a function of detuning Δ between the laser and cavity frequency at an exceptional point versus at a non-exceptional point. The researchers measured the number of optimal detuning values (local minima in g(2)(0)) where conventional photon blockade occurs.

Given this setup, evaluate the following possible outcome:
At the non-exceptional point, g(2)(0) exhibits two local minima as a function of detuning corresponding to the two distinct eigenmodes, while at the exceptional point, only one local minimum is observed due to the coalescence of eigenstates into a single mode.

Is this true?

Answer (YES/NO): YES